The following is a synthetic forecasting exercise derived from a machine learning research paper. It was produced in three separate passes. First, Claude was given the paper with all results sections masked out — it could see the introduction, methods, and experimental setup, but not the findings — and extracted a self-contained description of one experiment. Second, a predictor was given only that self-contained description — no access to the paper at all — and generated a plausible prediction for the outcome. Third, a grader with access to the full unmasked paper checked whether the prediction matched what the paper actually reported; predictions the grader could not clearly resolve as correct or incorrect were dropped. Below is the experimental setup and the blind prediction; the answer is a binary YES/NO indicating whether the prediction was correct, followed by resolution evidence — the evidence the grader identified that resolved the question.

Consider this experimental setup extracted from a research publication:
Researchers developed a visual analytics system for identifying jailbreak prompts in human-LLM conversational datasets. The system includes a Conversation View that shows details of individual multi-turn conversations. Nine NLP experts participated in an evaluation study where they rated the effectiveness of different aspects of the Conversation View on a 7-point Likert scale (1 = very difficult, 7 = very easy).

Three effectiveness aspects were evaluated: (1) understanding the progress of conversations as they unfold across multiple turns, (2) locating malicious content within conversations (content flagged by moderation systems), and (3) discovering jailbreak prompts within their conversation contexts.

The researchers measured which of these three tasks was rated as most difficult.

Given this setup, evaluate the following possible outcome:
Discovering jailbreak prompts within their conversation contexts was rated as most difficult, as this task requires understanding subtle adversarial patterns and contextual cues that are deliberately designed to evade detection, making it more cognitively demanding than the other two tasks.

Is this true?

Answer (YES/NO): YES